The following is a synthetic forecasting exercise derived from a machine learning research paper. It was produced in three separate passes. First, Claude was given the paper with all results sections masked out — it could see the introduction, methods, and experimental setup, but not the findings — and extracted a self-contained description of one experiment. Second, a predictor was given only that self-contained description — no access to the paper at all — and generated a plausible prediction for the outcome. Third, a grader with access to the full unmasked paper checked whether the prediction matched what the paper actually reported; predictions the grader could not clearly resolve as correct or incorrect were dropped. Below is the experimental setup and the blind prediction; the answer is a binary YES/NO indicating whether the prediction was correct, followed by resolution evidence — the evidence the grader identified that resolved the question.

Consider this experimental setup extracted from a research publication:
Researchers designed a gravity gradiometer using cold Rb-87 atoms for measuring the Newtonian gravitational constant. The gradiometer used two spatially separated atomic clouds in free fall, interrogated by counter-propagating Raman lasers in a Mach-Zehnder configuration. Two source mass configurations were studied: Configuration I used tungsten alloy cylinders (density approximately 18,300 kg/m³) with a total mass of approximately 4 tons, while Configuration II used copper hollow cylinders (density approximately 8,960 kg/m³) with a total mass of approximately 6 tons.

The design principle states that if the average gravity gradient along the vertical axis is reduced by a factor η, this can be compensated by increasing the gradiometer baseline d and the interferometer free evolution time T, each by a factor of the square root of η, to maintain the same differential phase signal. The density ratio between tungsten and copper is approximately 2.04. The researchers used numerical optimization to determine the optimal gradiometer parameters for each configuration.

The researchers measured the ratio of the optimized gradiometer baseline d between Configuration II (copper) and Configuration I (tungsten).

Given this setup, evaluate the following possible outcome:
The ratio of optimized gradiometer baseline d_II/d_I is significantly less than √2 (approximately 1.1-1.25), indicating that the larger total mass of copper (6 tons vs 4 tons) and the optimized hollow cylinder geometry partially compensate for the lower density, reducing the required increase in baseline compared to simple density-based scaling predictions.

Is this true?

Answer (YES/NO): NO